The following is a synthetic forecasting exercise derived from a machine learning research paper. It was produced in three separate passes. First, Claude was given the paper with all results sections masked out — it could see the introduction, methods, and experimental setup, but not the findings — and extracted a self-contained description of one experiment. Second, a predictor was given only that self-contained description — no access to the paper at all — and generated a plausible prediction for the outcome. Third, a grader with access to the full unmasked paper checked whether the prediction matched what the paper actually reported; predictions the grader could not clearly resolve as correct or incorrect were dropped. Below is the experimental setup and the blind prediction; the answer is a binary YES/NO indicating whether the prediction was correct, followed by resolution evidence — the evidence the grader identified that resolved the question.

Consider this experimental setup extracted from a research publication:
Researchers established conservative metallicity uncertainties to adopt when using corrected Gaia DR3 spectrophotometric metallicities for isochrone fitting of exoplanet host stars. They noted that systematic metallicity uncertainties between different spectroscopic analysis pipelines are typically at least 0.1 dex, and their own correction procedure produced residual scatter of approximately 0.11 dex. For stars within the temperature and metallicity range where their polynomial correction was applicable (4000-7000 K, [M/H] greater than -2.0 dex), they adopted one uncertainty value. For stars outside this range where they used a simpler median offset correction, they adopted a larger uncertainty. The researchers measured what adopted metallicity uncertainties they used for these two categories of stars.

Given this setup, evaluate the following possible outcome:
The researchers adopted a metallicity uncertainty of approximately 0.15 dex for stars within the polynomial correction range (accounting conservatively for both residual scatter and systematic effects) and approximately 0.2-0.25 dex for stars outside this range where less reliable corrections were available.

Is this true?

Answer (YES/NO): YES